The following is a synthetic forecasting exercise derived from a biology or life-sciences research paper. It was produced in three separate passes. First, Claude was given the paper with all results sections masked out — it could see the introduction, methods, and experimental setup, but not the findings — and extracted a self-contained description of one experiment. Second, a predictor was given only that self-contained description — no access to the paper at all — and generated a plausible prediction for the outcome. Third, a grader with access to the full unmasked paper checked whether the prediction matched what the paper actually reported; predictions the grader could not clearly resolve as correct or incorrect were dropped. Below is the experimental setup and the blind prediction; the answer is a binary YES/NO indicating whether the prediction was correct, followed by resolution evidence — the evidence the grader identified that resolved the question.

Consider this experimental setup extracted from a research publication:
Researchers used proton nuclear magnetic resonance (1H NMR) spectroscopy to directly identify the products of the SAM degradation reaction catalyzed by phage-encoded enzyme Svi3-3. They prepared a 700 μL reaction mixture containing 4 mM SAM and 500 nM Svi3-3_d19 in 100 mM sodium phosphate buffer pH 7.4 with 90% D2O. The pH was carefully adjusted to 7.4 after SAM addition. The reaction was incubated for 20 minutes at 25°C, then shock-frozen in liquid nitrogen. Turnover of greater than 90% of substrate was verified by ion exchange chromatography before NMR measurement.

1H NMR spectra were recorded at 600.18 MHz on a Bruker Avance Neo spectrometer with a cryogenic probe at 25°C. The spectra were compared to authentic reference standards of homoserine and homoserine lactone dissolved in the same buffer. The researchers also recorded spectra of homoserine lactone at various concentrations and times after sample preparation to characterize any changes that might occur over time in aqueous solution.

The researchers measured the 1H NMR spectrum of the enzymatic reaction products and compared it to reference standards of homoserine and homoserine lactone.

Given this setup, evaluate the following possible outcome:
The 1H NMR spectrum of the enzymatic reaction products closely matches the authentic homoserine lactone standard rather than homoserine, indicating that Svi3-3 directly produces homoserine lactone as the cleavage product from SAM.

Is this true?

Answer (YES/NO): YES